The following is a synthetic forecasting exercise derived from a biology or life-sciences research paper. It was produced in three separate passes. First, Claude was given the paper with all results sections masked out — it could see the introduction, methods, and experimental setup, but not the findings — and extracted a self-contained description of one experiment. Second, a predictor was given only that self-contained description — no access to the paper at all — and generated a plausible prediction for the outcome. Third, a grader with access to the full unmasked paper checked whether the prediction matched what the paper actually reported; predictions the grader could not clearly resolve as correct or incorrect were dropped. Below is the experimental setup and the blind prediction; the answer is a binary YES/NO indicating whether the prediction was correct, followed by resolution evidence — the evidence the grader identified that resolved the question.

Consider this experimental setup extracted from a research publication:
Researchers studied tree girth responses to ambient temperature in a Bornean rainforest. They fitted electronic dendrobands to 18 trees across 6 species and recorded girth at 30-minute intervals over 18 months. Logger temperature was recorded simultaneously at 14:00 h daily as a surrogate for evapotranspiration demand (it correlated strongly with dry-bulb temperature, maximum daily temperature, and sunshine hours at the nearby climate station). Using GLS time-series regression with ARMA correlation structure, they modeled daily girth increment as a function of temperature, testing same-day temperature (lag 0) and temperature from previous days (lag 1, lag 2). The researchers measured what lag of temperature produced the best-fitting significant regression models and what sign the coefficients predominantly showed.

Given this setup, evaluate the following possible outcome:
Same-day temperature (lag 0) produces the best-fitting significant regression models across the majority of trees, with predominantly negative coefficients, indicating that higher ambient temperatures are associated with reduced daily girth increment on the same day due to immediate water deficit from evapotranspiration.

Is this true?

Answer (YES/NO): NO